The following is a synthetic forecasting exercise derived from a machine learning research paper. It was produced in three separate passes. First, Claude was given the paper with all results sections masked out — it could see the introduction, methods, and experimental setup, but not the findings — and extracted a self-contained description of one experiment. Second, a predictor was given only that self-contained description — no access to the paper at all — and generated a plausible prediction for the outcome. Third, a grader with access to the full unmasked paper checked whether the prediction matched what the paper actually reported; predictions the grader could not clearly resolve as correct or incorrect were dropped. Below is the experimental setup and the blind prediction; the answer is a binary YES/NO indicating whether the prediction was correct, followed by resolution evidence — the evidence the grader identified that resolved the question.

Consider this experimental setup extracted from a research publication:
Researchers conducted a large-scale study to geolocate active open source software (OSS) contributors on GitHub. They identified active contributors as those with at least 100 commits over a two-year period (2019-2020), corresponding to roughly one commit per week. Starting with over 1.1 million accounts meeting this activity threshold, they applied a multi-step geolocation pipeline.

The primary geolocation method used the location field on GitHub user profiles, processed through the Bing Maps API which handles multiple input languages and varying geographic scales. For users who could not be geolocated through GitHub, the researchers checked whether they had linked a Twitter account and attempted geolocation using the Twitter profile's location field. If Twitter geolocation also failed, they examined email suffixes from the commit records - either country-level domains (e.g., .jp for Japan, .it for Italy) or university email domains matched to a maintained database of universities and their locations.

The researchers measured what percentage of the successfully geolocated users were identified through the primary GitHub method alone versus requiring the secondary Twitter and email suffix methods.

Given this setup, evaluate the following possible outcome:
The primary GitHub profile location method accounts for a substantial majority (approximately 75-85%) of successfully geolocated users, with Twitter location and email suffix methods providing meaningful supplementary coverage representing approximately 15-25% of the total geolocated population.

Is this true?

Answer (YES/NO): YES